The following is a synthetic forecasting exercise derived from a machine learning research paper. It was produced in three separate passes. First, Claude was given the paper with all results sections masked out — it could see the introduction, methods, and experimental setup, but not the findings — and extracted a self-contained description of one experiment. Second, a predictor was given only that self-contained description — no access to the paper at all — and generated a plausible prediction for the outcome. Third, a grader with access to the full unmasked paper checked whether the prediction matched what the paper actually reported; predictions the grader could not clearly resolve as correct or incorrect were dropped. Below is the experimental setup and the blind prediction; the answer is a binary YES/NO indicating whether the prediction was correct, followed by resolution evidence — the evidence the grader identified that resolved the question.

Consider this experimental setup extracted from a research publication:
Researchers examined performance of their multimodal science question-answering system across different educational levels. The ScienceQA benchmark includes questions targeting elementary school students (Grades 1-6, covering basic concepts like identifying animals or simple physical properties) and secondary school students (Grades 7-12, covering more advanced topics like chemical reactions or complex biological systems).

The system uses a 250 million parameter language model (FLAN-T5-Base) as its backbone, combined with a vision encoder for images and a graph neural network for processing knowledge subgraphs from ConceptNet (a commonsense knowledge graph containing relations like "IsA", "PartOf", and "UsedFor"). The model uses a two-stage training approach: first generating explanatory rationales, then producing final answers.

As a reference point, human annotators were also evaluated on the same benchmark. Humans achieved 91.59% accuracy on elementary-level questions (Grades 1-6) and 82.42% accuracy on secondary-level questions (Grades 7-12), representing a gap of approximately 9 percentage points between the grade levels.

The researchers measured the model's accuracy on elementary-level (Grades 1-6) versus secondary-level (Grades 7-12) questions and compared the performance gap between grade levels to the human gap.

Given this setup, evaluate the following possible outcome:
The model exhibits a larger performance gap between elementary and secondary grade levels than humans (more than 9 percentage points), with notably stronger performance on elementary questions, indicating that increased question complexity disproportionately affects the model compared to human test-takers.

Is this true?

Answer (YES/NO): NO